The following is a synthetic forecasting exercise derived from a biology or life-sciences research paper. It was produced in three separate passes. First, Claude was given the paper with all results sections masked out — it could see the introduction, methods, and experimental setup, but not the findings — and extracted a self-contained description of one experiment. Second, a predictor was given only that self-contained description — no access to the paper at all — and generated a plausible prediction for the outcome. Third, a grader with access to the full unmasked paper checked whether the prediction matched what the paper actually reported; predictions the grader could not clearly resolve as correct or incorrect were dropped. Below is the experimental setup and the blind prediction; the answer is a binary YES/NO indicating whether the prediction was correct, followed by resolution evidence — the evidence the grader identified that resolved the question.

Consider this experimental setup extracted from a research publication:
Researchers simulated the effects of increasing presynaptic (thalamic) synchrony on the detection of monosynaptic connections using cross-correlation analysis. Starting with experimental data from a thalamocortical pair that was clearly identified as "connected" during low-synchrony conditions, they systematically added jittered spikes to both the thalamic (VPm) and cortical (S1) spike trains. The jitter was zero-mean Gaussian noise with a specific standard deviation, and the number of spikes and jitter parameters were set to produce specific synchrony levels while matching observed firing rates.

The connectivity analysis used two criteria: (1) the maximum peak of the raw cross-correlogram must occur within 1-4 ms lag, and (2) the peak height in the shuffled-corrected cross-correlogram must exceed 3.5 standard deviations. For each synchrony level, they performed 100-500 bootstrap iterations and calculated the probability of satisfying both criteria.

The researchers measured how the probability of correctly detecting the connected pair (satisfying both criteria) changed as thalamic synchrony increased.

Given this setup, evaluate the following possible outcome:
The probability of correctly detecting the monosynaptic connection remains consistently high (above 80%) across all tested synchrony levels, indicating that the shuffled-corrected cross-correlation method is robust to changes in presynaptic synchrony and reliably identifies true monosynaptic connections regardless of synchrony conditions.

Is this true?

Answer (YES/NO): NO